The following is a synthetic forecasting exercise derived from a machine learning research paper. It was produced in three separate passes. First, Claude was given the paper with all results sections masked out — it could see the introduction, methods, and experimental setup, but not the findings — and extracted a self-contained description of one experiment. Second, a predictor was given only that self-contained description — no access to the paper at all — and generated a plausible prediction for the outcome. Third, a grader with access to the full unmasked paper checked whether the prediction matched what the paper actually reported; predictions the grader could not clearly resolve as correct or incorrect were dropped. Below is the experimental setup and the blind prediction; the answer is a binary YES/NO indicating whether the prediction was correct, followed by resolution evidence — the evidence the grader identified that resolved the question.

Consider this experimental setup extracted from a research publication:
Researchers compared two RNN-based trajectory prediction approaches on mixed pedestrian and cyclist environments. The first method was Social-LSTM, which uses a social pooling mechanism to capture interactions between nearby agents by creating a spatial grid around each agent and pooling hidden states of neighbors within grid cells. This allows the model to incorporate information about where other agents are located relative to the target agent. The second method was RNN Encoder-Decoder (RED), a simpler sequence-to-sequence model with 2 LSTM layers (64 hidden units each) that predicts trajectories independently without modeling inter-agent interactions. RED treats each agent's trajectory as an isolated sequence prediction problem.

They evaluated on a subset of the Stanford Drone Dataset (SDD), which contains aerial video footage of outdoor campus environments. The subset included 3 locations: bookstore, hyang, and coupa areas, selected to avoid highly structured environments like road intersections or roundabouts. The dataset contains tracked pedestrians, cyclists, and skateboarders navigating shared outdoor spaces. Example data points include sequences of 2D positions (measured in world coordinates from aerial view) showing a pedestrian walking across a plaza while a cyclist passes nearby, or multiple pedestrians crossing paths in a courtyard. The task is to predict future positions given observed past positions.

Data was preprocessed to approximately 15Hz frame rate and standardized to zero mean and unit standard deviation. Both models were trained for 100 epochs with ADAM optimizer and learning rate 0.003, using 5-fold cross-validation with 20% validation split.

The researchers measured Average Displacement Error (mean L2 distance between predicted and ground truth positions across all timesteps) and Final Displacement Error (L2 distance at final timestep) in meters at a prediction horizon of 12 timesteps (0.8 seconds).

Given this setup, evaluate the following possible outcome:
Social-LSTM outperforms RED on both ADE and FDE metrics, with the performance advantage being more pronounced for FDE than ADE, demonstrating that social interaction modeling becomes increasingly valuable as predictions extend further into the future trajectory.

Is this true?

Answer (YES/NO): NO